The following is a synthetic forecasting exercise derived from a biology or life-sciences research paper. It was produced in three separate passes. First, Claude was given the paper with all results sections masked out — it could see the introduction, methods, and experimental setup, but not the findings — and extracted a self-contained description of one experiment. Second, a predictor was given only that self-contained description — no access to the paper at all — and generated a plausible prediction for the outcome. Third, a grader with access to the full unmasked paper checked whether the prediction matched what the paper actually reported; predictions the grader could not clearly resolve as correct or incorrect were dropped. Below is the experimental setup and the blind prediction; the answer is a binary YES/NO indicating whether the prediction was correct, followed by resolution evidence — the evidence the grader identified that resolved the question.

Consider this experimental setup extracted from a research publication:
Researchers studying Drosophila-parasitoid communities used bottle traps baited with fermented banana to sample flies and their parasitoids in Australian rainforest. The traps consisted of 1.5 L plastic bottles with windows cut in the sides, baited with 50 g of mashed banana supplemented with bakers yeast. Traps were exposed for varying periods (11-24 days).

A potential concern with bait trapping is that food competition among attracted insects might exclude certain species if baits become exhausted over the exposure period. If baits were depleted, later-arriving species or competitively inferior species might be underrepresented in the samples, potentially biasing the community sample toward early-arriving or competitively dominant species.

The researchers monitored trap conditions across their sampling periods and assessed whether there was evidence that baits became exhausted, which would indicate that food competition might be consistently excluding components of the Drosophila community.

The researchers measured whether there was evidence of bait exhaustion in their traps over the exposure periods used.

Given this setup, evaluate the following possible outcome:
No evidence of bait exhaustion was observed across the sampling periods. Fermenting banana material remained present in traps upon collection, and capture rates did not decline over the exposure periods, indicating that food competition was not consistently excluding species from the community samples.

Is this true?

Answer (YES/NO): NO